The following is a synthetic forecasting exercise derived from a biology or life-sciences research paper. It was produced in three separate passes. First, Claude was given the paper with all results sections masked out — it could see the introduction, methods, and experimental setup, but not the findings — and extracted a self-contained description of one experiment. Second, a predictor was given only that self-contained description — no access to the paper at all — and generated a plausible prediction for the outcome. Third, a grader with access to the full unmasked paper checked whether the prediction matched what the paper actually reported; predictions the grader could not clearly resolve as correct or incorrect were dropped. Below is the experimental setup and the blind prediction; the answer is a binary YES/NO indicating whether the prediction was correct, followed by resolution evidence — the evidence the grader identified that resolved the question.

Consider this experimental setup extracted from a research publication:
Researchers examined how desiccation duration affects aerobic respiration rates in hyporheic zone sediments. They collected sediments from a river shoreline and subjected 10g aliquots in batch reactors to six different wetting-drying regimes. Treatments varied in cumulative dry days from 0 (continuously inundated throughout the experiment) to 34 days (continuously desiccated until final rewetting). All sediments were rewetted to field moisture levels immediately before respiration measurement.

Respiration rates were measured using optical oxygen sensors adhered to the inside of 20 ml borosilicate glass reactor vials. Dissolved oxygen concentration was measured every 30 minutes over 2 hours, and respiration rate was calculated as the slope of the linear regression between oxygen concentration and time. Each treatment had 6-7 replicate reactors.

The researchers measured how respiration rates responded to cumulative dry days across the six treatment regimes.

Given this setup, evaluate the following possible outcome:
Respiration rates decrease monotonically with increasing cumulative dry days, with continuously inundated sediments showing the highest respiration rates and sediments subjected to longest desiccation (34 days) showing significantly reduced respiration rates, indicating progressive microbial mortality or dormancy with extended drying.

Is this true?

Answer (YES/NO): NO